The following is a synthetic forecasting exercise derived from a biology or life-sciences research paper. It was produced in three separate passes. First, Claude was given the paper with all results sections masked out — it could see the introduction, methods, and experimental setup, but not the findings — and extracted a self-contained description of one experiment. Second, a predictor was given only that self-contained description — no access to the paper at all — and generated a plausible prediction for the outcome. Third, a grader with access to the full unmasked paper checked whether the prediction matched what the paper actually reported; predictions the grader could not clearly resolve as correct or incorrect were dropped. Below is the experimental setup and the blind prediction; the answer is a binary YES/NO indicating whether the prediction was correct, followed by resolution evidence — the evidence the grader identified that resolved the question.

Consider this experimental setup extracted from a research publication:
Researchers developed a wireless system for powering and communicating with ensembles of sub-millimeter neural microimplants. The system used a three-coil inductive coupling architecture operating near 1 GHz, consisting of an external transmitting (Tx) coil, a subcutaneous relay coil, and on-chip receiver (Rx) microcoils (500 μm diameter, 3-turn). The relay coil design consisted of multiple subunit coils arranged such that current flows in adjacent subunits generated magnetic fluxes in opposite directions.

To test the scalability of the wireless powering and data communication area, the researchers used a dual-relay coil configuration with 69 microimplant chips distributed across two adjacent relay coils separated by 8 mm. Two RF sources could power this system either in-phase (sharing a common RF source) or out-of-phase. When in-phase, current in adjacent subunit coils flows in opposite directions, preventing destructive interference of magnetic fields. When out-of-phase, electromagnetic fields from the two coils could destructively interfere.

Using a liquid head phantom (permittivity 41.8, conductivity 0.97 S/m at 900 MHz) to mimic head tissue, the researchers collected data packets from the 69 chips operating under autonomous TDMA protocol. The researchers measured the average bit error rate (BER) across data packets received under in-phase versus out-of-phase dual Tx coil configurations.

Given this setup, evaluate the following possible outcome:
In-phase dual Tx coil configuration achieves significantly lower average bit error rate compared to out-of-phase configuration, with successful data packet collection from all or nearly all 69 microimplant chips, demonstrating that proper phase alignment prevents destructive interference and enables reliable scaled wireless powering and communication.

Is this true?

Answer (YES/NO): YES